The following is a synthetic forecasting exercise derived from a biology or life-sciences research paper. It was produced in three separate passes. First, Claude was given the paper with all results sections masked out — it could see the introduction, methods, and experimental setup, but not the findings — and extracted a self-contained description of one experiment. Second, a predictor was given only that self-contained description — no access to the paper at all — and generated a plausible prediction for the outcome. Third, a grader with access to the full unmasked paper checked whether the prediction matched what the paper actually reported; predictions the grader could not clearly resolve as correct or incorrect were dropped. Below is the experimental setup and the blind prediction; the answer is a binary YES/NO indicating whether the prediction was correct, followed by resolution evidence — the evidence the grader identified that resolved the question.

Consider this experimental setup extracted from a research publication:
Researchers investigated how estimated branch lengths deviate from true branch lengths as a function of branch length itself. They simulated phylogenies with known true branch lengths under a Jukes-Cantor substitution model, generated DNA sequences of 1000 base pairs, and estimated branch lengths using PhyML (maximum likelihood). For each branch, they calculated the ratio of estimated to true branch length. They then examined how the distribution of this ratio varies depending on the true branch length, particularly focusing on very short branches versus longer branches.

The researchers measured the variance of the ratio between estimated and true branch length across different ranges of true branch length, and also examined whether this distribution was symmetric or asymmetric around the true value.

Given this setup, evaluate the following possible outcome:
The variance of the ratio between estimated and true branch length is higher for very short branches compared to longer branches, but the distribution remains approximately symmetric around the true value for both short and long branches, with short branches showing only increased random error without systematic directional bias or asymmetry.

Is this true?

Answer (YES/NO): NO